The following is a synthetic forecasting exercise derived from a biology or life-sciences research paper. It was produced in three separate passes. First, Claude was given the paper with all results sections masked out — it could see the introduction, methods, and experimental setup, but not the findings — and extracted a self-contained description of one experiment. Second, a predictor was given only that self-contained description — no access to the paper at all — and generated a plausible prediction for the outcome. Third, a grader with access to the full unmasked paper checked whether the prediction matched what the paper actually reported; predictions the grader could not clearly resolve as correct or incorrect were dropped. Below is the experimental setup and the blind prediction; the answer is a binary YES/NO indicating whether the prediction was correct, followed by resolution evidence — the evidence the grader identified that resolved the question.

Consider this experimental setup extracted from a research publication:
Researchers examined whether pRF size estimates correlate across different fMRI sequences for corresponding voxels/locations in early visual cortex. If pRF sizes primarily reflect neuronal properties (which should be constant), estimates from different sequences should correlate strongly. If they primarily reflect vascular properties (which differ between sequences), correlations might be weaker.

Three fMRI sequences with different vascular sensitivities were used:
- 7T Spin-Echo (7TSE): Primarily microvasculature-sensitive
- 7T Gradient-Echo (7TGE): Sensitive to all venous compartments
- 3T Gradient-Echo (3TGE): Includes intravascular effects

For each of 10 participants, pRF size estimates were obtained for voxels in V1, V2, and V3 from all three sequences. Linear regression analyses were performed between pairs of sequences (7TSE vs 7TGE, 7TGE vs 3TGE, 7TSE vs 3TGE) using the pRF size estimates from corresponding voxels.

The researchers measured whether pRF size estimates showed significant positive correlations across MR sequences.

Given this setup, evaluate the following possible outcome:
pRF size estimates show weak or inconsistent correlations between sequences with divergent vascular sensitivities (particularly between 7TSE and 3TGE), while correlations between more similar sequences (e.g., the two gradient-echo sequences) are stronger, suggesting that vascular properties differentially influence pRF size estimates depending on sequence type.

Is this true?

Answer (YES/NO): NO